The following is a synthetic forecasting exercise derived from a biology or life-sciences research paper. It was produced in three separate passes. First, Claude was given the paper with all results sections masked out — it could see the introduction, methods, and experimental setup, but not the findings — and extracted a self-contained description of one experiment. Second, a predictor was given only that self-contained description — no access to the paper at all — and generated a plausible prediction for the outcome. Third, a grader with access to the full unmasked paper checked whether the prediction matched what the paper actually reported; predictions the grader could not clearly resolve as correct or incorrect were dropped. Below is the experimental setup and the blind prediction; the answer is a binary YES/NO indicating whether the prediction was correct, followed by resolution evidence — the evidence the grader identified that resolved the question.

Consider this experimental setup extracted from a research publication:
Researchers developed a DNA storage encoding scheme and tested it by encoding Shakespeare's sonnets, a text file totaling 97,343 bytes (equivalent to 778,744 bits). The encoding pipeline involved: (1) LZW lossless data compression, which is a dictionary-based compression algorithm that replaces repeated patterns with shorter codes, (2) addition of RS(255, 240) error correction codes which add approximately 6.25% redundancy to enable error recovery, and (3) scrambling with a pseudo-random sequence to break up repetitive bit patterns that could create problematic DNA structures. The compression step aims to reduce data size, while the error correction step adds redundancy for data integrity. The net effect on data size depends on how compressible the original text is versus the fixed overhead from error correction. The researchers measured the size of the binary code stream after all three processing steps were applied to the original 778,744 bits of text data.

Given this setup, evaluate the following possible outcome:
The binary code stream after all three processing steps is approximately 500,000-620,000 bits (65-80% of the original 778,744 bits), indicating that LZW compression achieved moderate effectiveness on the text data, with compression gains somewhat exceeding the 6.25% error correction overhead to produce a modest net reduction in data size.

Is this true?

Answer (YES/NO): NO